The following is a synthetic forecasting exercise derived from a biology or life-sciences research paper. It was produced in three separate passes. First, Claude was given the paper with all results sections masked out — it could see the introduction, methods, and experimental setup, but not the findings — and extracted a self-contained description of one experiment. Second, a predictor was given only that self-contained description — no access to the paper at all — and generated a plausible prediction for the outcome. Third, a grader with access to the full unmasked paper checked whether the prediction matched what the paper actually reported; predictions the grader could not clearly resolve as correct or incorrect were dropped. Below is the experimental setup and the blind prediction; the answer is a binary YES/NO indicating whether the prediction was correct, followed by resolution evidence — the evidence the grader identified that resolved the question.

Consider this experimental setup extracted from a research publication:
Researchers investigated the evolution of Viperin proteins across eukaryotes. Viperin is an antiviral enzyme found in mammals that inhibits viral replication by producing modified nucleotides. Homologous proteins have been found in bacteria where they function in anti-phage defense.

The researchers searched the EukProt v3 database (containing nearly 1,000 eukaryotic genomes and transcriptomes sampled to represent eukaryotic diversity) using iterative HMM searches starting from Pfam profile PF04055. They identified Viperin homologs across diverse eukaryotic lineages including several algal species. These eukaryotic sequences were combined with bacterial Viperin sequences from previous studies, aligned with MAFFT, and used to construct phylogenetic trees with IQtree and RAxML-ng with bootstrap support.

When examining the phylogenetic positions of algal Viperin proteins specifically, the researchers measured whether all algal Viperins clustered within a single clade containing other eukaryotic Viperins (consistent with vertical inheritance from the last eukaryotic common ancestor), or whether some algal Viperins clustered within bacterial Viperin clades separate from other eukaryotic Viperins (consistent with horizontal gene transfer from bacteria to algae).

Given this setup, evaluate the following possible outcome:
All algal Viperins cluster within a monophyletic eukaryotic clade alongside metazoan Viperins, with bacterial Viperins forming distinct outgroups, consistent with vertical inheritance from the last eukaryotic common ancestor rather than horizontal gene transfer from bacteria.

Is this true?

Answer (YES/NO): NO